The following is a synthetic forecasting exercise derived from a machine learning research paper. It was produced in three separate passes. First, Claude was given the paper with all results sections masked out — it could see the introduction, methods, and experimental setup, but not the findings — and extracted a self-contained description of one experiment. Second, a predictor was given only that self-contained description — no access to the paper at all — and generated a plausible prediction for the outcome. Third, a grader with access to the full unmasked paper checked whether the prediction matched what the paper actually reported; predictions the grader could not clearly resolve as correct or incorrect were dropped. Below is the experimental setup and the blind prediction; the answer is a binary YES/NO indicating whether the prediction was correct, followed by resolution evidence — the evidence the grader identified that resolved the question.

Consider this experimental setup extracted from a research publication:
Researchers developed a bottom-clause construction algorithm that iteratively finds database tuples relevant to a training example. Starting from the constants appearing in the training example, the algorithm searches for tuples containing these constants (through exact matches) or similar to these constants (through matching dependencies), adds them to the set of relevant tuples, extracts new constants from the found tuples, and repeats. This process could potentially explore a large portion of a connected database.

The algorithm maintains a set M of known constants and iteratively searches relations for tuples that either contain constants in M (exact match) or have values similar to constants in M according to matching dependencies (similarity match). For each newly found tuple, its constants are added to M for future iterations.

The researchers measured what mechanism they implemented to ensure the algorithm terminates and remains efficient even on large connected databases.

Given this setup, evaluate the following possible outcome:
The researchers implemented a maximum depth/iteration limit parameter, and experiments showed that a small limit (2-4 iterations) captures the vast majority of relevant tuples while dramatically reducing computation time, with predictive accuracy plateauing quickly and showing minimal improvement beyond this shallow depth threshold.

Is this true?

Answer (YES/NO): NO